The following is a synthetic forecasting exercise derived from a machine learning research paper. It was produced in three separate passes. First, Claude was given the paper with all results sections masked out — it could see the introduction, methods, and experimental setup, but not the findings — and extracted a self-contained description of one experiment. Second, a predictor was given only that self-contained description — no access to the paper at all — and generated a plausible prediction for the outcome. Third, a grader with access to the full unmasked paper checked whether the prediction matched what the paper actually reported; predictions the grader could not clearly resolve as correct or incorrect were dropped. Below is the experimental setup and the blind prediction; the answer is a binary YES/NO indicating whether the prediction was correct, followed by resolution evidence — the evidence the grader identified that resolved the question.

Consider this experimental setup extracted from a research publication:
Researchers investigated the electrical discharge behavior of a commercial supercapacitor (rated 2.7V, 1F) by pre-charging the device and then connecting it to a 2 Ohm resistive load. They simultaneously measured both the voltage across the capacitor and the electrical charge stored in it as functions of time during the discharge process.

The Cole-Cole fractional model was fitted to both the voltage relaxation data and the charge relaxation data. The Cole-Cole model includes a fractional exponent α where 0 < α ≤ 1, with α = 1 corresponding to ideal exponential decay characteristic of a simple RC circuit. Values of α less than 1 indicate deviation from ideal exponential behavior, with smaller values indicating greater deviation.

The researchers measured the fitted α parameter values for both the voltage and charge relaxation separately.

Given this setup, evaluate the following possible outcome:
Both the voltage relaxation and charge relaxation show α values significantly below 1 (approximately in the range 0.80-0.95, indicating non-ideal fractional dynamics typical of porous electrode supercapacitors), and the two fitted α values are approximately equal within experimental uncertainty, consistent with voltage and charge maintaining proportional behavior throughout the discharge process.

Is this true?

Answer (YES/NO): NO